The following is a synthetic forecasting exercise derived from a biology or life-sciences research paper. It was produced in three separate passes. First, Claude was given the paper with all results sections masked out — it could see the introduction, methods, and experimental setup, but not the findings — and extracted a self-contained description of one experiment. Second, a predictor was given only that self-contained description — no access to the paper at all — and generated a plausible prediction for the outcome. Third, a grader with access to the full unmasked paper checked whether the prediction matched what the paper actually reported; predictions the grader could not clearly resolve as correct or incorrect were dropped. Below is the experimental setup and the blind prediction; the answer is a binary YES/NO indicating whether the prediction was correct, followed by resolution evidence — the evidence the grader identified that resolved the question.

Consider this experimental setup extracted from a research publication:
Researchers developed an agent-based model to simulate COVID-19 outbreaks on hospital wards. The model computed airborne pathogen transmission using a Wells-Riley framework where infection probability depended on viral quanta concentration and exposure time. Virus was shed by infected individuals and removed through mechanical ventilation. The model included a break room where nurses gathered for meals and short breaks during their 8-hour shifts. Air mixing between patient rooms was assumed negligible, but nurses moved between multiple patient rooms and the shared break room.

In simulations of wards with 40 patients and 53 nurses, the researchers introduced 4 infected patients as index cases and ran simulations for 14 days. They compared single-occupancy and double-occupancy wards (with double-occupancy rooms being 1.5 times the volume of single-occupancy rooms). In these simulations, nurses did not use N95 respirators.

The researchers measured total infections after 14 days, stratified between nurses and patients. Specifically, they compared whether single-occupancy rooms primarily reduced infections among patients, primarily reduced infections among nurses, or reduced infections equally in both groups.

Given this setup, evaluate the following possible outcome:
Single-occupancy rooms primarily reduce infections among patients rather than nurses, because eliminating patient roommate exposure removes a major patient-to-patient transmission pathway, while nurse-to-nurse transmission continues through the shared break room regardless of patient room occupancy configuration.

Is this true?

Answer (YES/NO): NO